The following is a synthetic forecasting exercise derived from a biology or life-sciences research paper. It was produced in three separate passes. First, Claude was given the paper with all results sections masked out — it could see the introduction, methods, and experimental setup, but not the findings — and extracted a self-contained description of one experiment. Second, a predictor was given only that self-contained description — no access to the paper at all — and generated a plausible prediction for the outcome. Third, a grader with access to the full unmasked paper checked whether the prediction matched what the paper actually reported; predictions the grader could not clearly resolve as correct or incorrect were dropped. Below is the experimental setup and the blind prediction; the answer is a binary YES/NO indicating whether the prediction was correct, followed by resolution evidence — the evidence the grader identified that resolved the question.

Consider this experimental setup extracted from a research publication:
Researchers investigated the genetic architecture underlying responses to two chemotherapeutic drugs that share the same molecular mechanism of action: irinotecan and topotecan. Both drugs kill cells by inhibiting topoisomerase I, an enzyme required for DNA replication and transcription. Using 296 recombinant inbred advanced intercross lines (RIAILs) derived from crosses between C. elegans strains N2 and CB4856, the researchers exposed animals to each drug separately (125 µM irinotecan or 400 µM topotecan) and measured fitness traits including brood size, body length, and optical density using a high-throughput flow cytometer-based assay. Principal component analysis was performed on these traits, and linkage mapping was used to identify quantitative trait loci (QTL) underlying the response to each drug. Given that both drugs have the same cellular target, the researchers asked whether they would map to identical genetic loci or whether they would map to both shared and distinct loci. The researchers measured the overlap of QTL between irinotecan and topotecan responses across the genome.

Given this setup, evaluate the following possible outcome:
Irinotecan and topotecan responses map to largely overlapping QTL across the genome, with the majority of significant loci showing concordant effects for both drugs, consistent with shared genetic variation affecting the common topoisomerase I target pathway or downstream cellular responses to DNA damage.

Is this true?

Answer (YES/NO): NO